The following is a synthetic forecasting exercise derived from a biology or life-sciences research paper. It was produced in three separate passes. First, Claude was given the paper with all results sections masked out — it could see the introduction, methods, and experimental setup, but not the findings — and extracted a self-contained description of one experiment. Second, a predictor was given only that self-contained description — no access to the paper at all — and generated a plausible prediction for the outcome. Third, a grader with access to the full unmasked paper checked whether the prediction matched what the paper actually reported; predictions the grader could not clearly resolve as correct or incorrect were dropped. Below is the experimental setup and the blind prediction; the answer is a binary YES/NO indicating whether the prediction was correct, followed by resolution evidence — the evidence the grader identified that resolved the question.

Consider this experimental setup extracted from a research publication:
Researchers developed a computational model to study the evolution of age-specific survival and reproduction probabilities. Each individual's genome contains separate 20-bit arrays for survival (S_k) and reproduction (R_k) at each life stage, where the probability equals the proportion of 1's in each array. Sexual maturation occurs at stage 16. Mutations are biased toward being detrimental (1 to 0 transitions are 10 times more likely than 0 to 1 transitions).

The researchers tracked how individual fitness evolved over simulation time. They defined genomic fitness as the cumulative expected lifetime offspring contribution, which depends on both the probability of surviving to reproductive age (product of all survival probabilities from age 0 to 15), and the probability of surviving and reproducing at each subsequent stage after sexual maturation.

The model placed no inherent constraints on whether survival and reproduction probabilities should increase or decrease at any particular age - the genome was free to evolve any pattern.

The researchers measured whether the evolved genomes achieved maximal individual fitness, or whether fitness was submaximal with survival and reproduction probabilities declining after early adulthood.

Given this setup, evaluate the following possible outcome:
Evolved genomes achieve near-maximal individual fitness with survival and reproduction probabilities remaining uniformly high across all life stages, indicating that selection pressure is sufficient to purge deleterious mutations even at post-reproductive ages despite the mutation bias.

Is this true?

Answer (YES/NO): NO